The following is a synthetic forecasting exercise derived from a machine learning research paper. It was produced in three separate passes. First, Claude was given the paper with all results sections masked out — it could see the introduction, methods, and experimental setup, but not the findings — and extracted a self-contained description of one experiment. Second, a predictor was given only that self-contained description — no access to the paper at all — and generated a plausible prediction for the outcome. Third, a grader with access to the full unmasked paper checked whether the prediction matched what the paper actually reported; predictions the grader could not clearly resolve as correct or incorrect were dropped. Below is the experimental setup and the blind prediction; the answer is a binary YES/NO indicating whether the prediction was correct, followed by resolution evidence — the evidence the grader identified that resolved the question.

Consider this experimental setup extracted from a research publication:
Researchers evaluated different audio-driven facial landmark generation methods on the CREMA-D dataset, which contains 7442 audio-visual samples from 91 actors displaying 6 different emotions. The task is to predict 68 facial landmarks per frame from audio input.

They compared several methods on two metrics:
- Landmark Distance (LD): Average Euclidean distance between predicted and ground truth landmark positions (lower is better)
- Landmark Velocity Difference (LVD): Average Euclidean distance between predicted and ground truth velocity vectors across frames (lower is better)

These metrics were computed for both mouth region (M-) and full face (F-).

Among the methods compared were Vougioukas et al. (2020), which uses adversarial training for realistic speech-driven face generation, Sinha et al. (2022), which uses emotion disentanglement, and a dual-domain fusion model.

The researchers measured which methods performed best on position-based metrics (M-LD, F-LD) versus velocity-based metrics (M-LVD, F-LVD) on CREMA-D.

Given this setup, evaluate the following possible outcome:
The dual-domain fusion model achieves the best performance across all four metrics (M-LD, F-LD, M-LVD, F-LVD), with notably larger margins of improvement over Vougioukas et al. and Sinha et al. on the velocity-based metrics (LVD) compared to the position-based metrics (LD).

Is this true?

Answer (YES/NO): NO